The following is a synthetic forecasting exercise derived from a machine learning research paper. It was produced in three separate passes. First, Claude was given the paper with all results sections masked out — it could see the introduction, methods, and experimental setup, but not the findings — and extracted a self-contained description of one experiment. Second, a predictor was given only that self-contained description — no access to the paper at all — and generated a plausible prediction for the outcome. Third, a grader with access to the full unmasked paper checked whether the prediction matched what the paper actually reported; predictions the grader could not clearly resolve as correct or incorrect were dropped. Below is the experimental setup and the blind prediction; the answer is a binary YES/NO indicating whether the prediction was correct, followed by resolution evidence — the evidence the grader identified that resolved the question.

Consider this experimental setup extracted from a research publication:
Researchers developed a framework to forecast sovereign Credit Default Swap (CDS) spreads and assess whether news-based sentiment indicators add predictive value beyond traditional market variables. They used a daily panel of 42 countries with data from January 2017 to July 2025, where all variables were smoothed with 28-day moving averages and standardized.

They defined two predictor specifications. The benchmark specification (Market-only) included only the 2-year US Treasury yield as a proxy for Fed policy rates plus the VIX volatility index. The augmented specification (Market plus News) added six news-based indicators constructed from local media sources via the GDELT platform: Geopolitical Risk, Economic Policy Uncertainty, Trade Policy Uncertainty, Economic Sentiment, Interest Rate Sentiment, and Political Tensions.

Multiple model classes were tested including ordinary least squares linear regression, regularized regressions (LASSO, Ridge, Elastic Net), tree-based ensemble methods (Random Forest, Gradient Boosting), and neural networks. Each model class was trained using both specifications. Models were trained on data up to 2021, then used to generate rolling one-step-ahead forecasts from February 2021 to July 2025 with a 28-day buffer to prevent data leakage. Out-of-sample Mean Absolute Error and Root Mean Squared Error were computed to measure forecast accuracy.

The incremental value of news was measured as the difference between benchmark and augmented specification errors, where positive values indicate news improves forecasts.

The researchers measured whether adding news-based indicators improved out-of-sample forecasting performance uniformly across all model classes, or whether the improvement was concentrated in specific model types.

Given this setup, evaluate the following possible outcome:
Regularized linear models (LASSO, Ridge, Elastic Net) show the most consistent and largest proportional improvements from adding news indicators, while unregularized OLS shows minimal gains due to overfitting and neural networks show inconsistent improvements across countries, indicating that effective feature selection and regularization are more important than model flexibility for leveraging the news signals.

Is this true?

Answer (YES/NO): NO